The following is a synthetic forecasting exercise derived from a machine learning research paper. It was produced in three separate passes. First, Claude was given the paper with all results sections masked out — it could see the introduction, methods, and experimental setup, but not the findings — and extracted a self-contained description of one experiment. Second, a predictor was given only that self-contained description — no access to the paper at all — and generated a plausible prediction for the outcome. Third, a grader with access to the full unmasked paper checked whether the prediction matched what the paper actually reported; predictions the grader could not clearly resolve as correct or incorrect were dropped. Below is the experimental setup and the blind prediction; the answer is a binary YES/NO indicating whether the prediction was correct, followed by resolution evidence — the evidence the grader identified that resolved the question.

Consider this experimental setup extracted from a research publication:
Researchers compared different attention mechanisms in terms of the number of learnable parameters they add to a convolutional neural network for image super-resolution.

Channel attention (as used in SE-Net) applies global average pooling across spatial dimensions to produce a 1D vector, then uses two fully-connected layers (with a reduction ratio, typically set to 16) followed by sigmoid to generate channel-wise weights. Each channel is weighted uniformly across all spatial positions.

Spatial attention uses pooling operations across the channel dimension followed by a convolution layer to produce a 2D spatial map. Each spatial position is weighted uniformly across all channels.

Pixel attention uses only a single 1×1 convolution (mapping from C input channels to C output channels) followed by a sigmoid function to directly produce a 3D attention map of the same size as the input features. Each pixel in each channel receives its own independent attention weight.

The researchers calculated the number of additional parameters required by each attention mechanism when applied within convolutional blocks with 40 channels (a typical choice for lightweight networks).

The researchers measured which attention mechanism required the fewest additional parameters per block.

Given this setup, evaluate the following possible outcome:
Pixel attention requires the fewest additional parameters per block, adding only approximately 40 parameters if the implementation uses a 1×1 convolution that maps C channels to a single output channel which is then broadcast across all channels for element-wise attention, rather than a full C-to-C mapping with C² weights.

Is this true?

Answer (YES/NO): NO